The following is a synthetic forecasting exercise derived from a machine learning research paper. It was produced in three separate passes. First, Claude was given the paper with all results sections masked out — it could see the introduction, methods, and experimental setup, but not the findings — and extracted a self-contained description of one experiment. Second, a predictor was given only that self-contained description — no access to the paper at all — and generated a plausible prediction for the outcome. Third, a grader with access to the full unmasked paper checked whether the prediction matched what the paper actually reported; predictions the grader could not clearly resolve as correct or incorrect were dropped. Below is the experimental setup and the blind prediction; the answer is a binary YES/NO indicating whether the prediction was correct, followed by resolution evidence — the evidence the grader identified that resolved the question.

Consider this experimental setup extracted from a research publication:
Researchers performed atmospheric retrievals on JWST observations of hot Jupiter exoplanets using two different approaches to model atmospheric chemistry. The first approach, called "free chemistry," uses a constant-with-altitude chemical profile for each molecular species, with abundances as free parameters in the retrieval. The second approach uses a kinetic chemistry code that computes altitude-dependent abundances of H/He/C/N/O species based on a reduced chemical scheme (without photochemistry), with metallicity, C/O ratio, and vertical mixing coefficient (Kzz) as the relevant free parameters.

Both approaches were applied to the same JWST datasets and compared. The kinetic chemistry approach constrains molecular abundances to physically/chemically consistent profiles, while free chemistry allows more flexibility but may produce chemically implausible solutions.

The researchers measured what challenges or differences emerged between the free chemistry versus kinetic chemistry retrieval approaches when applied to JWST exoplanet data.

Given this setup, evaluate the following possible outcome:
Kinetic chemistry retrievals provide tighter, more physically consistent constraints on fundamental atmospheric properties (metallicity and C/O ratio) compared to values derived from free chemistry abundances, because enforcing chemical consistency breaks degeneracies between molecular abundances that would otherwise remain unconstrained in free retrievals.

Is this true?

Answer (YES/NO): NO